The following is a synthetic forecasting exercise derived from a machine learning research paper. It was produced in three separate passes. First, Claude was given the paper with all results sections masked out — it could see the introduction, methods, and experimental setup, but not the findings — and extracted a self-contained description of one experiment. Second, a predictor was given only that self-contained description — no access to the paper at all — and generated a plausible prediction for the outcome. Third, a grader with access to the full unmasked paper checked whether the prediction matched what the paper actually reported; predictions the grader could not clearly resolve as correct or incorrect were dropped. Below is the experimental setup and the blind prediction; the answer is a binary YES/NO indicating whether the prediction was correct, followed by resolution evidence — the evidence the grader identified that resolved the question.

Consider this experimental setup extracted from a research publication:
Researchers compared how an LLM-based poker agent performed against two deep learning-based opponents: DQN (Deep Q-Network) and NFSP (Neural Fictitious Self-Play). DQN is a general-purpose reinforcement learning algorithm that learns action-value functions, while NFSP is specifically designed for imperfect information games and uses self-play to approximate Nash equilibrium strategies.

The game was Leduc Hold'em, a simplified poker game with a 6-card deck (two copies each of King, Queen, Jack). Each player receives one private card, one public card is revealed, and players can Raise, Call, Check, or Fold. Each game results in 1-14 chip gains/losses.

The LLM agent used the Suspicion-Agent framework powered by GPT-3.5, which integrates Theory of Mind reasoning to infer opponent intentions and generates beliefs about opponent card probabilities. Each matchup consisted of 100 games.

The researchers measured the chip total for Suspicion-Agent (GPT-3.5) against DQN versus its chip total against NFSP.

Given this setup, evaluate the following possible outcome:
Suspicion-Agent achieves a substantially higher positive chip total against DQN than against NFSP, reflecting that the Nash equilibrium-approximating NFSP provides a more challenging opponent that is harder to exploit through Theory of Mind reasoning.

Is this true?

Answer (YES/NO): NO